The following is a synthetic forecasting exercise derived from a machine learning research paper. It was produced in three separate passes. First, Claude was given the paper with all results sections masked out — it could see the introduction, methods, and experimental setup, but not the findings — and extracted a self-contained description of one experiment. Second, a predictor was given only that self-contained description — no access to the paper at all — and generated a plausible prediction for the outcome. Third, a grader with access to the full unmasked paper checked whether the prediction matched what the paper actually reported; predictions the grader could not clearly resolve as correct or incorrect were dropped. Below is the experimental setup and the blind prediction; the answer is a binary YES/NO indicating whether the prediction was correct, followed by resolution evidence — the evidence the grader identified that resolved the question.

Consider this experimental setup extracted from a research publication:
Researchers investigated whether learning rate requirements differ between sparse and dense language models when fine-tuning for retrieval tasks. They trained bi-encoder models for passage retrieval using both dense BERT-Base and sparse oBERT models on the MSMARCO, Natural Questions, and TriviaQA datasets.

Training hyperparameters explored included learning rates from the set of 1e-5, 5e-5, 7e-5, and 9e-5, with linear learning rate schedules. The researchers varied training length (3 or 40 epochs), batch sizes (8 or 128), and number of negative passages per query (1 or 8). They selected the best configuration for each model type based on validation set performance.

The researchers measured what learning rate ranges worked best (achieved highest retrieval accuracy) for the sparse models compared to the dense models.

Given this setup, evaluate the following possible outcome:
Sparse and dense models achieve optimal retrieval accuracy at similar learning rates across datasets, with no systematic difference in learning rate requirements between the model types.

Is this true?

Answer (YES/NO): NO